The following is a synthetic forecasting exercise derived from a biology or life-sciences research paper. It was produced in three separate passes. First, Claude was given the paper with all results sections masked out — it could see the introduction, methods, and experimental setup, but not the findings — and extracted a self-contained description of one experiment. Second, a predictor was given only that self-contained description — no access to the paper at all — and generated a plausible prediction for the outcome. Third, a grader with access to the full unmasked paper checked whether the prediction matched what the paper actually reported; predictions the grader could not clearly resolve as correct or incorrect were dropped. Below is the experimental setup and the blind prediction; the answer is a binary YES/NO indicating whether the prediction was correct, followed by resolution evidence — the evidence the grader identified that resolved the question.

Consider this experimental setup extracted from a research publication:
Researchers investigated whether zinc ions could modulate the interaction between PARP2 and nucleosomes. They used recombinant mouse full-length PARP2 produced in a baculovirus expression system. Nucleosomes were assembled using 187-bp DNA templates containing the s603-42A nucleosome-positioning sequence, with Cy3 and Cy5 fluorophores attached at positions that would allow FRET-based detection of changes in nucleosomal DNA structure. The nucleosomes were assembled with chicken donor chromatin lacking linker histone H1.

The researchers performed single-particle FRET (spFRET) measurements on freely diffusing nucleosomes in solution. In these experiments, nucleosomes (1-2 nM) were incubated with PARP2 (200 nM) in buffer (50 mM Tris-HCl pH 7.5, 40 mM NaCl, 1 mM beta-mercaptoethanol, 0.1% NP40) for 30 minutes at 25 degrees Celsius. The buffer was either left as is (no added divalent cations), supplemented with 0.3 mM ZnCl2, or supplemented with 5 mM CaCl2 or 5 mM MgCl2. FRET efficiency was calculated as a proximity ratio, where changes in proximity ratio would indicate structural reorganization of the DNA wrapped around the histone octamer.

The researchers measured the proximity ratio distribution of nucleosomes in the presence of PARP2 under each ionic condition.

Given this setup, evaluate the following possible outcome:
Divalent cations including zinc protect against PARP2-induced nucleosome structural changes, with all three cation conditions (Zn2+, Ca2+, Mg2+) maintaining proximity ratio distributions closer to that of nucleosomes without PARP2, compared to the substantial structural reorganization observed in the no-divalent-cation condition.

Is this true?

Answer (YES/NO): NO